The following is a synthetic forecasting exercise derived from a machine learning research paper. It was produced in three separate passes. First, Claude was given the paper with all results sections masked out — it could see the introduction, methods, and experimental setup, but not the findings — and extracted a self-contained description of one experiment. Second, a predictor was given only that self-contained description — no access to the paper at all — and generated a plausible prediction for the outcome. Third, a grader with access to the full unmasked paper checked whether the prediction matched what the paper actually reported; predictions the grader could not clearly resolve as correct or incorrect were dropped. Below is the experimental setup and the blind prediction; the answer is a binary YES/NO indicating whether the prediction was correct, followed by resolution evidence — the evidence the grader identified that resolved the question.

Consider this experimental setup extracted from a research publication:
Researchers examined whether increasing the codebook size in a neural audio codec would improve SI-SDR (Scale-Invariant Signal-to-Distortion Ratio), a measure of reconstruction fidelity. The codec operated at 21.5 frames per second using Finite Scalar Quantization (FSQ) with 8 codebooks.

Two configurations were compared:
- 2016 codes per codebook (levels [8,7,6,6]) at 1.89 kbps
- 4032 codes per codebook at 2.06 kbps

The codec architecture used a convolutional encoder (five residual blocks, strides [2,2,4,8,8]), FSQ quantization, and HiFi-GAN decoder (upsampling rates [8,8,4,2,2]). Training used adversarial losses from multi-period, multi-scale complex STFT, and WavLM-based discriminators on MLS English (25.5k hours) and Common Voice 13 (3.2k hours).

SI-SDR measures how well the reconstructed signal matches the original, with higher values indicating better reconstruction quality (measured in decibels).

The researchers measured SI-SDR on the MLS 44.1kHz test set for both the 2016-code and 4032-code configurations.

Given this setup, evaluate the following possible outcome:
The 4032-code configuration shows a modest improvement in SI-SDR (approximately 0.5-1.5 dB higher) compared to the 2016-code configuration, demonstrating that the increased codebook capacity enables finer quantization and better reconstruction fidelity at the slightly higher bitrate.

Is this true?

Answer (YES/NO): NO